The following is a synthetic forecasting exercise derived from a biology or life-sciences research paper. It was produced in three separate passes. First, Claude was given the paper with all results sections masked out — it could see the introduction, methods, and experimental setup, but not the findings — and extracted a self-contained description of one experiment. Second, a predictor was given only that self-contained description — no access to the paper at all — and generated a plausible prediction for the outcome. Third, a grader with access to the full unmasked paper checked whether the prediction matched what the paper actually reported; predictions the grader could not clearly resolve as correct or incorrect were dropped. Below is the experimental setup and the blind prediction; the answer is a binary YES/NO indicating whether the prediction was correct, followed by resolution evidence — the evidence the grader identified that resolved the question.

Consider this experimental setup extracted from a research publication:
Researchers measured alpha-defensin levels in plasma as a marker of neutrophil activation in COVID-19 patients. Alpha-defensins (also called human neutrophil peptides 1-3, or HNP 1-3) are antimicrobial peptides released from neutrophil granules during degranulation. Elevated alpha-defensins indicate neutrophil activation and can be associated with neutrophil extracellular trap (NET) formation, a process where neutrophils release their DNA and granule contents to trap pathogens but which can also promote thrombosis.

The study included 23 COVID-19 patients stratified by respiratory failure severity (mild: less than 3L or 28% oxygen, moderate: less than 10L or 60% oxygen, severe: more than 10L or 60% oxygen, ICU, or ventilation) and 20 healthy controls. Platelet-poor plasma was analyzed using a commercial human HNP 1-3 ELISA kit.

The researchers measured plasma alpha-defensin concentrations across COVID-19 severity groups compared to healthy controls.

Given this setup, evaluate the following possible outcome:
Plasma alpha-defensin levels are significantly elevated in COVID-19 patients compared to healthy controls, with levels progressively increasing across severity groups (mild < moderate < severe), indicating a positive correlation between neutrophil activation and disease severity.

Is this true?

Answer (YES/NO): NO